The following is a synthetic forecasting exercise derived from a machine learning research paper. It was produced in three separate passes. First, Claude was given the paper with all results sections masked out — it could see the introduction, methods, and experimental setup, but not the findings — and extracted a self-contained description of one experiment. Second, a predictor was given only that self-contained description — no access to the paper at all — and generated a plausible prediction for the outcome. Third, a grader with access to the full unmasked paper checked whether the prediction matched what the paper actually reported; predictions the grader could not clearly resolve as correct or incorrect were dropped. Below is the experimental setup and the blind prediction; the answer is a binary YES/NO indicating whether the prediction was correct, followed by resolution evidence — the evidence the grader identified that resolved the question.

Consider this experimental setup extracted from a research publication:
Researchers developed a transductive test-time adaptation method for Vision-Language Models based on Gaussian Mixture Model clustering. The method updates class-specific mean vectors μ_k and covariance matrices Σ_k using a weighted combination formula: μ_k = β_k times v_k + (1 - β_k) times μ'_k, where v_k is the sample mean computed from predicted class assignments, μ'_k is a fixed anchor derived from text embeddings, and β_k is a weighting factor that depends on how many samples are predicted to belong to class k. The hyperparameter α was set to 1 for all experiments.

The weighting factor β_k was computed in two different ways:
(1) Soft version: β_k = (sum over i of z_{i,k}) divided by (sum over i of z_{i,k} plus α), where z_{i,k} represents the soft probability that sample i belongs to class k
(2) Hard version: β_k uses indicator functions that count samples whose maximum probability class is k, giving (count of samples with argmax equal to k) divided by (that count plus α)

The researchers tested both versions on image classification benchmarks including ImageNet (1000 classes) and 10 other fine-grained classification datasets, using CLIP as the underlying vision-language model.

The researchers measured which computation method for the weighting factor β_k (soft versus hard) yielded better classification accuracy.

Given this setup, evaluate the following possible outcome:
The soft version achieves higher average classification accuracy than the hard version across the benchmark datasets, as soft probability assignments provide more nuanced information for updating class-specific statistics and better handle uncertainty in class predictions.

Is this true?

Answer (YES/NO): NO